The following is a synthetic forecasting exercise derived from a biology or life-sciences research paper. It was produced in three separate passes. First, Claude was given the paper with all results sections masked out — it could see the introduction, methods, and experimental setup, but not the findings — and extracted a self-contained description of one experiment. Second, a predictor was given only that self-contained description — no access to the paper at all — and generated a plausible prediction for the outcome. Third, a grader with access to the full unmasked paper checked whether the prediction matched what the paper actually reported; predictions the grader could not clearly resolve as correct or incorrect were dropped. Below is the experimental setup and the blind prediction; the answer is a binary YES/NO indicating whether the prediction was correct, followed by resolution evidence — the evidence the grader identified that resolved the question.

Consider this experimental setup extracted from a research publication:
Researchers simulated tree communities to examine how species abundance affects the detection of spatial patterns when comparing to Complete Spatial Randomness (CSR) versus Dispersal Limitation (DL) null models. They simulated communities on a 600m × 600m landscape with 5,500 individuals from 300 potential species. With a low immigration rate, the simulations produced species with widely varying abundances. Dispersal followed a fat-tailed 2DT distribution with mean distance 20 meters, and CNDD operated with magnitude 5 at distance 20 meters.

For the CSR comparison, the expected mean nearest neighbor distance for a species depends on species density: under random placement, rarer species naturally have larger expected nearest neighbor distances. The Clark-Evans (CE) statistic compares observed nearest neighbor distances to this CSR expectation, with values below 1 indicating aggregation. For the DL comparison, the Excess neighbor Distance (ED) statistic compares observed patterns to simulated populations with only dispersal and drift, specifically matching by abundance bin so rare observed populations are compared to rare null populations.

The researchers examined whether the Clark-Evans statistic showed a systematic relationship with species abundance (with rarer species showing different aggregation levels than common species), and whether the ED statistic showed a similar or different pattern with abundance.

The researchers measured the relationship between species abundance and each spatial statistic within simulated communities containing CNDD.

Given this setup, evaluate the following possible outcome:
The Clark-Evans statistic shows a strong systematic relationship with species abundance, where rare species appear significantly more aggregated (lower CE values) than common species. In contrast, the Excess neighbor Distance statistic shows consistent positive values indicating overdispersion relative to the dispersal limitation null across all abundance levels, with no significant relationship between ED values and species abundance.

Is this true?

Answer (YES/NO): NO